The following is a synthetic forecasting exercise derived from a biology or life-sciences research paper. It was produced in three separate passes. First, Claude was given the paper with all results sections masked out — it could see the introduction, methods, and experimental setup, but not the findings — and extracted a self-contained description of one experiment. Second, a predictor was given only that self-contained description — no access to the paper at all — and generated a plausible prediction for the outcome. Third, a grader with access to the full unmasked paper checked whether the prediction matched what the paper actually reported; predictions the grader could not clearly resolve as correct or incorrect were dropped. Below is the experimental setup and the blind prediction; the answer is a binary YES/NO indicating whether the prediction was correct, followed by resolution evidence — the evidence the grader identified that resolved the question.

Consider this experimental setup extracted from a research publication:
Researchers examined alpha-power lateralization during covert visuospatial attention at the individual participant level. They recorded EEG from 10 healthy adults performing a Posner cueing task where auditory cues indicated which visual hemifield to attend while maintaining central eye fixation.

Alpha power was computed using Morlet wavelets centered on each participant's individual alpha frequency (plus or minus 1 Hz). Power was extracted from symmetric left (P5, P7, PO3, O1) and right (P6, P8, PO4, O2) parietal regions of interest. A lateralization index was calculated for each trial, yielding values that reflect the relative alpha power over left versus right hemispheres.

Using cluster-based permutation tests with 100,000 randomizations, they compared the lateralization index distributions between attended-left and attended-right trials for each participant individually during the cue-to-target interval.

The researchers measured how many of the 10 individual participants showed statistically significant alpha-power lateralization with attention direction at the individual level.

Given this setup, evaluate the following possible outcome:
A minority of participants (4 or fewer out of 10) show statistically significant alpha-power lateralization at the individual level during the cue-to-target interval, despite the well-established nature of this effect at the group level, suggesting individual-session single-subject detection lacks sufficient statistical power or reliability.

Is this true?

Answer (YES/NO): YES